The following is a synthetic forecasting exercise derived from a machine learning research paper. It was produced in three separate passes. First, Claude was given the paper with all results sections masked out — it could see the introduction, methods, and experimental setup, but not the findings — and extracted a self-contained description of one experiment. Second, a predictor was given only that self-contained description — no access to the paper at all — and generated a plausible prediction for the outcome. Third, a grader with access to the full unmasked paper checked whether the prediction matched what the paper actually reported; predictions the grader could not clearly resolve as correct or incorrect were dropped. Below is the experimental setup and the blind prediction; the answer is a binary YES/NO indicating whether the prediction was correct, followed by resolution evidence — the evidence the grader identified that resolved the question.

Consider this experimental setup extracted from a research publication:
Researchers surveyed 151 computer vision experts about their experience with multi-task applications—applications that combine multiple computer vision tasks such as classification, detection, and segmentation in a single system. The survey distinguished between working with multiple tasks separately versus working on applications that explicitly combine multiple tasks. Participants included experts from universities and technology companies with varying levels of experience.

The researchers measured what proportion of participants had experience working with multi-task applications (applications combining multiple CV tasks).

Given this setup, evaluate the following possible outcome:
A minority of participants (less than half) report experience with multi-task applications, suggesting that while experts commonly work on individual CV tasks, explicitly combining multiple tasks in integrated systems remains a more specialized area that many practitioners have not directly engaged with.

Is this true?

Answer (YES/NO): NO